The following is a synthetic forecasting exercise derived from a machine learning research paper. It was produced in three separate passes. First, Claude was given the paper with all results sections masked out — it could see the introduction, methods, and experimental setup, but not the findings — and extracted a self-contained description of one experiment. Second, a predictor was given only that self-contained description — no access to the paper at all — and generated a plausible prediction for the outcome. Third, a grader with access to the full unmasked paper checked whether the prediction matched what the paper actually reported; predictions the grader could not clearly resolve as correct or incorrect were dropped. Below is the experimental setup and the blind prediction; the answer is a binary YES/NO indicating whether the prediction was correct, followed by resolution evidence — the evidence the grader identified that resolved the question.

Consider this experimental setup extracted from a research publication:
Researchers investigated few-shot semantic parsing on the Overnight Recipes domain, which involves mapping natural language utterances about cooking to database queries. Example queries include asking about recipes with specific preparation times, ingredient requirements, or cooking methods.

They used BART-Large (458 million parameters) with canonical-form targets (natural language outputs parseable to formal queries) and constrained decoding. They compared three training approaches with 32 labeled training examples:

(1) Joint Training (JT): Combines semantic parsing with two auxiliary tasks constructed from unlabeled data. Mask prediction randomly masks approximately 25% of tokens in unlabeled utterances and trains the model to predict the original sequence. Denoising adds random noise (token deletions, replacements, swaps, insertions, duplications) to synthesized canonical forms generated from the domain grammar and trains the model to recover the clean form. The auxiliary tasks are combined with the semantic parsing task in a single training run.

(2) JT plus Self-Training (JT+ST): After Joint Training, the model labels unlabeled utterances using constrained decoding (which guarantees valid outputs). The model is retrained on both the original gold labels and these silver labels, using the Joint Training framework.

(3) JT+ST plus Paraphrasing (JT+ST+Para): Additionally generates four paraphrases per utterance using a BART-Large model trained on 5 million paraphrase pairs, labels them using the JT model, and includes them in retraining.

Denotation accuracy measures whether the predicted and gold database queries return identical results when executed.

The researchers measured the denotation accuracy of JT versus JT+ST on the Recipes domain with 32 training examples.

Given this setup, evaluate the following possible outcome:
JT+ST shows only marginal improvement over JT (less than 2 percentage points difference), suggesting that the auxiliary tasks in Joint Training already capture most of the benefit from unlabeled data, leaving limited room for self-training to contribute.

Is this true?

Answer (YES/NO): NO